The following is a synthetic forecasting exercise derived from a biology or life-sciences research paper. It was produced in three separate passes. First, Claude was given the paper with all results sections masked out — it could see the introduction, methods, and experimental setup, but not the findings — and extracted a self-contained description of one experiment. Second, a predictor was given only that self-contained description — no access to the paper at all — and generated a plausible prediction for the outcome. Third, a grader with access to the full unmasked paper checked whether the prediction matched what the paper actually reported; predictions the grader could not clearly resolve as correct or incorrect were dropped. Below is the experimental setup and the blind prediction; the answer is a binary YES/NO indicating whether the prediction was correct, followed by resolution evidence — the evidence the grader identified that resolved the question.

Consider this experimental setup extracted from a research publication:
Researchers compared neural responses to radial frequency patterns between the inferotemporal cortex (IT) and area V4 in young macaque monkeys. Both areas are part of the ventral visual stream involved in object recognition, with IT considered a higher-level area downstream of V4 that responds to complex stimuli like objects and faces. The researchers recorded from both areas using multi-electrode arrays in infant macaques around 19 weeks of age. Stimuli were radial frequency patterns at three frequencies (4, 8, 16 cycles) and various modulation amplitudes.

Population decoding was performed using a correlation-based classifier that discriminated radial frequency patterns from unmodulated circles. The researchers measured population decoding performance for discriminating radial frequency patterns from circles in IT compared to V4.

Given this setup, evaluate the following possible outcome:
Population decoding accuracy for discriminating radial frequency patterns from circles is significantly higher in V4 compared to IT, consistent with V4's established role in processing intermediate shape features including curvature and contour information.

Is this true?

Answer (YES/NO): YES